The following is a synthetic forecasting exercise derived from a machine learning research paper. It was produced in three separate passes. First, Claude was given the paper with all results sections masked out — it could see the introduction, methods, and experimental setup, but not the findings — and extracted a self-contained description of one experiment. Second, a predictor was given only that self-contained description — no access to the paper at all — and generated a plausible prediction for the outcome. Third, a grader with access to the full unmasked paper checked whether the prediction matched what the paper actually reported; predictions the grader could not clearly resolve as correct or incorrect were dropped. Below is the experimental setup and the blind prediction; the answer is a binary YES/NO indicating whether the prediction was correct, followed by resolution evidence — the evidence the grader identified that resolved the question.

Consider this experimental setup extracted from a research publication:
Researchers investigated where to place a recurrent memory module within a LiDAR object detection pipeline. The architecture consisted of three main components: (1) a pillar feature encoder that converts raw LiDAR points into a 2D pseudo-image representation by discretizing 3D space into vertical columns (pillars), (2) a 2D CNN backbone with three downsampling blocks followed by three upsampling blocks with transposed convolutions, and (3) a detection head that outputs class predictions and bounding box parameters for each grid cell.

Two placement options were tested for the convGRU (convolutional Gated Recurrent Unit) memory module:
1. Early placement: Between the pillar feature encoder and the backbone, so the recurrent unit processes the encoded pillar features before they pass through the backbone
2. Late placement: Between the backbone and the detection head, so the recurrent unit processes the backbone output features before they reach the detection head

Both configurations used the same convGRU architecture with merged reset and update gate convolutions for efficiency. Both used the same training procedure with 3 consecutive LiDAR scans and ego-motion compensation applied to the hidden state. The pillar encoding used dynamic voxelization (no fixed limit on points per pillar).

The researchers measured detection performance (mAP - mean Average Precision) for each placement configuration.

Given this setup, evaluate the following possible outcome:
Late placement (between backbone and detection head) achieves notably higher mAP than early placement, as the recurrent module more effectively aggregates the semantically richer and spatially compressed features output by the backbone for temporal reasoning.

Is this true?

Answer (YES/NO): YES